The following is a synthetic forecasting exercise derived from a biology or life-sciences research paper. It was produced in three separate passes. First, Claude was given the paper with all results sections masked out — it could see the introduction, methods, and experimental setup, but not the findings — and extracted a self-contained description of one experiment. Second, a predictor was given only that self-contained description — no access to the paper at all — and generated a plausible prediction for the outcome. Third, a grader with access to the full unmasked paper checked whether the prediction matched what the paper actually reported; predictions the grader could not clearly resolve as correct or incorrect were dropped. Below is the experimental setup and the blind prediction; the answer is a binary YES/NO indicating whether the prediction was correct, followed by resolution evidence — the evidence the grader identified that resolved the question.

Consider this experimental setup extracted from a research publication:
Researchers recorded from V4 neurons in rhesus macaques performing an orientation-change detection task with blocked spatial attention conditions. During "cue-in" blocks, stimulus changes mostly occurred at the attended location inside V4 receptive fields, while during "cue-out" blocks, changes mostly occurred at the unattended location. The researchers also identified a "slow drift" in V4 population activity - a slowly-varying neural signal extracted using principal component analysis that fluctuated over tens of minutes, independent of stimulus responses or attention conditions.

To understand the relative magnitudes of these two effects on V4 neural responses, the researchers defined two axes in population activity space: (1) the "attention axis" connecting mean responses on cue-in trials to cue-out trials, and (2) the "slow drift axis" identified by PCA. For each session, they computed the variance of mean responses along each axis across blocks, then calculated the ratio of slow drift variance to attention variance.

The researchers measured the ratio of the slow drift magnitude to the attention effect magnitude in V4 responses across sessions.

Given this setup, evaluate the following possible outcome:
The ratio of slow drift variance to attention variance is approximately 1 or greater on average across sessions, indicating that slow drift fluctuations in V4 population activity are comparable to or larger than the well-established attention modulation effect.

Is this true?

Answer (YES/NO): YES